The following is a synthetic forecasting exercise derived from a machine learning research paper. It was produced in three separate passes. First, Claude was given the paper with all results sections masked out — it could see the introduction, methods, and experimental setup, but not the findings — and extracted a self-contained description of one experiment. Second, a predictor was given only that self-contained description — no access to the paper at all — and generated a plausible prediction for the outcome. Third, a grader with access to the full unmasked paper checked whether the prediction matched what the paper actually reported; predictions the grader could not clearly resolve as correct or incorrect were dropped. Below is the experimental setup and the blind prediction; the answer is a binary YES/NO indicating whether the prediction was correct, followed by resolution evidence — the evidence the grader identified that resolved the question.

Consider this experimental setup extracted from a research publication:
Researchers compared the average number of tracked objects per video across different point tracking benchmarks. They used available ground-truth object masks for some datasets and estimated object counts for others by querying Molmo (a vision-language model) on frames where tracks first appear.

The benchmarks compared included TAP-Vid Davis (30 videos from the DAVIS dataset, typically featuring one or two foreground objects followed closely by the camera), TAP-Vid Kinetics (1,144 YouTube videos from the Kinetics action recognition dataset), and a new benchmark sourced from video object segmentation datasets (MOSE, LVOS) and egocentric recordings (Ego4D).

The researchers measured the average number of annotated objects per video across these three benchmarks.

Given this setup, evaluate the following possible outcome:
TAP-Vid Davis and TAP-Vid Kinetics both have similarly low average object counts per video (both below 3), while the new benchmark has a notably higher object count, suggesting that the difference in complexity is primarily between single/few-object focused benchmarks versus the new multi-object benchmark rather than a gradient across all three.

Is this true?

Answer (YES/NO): NO